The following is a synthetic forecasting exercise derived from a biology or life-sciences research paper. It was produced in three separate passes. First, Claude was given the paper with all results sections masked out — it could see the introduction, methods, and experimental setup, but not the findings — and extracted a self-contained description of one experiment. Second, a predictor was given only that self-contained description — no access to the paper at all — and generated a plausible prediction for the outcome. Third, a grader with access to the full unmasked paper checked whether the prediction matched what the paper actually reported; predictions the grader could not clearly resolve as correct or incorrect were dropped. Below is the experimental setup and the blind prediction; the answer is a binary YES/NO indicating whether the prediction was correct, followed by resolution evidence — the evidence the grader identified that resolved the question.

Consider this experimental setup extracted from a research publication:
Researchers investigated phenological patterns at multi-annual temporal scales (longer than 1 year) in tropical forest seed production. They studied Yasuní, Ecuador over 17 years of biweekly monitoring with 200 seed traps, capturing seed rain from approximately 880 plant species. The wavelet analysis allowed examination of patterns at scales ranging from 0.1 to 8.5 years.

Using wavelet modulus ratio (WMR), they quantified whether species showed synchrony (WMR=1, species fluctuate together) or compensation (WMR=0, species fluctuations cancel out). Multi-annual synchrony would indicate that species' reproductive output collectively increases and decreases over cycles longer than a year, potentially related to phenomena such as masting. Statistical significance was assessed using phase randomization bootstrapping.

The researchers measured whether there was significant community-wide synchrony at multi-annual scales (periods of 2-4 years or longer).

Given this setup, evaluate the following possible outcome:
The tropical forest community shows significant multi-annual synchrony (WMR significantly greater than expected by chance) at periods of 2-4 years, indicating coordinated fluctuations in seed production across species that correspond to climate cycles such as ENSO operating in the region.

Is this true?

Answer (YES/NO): NO